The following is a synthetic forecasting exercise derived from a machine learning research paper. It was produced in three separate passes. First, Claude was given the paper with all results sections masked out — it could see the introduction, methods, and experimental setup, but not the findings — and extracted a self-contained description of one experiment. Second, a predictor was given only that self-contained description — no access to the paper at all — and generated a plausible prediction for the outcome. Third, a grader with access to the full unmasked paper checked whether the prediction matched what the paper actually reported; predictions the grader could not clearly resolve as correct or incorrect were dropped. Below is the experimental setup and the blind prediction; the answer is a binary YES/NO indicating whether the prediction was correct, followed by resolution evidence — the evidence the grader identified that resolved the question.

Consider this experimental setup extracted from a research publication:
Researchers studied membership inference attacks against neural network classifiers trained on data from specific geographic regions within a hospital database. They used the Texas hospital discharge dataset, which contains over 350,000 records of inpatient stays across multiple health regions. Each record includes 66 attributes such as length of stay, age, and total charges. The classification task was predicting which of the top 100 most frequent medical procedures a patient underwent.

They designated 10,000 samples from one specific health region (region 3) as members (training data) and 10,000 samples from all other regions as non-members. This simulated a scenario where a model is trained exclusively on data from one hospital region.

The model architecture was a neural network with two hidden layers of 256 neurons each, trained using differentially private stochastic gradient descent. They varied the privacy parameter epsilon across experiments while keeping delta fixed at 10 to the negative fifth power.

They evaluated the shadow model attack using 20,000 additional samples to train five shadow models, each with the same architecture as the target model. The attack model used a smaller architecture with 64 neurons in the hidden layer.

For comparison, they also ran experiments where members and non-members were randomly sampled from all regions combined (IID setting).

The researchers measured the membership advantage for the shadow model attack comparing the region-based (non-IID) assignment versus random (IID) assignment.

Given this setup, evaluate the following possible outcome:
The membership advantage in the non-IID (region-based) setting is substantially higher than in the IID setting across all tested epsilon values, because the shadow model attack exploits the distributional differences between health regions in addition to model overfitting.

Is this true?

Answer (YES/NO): NO